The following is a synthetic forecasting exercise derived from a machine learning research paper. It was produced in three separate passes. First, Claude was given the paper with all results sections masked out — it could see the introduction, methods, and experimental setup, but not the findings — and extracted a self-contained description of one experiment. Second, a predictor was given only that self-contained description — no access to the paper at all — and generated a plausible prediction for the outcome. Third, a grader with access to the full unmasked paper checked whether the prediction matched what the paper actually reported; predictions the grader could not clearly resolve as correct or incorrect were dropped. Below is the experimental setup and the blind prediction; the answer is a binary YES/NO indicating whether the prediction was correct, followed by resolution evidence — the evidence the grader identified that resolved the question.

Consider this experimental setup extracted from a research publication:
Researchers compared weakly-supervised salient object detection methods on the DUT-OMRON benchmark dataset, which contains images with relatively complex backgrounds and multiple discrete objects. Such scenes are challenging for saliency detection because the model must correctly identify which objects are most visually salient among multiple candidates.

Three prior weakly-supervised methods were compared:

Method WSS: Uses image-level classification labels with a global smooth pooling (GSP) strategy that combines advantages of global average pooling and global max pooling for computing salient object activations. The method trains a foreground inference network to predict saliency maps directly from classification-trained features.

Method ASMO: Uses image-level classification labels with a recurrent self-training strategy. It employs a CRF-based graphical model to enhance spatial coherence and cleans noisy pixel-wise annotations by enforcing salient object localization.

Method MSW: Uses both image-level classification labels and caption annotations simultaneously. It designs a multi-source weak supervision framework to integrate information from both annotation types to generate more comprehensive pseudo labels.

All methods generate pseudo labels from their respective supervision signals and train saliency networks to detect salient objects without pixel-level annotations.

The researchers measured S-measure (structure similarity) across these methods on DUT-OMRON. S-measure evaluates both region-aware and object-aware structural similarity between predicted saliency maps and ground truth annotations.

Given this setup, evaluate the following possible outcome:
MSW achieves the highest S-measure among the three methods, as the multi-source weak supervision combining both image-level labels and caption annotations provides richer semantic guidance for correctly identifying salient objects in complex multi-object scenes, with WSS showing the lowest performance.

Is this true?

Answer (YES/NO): YES